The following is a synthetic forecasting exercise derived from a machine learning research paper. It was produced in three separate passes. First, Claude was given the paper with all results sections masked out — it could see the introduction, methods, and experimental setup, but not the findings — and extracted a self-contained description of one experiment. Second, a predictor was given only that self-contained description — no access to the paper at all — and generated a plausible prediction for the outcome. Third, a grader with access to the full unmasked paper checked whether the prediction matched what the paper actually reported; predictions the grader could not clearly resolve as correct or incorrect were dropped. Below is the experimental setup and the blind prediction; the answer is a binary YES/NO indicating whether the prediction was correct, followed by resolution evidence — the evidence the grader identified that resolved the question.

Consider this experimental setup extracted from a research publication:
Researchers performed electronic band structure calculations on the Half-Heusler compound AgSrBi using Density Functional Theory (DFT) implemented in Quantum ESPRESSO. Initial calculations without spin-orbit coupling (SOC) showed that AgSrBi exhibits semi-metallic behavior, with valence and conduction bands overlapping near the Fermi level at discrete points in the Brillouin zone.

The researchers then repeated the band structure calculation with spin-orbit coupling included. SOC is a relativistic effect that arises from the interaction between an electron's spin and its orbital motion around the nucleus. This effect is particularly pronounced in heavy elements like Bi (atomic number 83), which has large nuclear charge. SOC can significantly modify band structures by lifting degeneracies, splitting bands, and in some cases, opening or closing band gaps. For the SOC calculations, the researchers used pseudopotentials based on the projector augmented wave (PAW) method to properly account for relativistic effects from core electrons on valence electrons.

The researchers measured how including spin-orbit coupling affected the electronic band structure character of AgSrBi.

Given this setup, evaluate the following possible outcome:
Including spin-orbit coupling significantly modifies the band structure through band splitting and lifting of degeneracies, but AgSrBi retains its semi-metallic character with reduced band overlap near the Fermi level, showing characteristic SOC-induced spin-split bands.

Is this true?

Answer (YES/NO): NO